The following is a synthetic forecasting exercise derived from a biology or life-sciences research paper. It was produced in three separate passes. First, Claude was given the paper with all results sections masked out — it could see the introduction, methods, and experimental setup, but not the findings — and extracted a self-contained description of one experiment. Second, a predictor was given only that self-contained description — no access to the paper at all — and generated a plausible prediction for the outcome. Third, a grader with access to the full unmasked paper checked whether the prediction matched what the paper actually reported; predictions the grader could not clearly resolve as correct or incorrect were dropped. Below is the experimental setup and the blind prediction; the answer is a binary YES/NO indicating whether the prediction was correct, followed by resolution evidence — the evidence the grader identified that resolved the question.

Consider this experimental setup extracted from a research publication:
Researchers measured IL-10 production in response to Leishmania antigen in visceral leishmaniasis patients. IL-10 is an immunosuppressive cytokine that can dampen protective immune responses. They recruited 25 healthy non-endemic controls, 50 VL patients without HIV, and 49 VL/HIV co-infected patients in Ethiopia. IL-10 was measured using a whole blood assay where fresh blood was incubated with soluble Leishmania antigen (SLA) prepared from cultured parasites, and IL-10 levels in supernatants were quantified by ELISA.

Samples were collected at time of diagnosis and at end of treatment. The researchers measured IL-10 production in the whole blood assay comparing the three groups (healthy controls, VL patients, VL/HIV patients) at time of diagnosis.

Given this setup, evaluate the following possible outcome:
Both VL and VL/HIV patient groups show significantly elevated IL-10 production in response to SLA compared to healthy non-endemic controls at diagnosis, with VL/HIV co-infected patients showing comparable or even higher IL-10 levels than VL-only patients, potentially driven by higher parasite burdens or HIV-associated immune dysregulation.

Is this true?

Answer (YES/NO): NO